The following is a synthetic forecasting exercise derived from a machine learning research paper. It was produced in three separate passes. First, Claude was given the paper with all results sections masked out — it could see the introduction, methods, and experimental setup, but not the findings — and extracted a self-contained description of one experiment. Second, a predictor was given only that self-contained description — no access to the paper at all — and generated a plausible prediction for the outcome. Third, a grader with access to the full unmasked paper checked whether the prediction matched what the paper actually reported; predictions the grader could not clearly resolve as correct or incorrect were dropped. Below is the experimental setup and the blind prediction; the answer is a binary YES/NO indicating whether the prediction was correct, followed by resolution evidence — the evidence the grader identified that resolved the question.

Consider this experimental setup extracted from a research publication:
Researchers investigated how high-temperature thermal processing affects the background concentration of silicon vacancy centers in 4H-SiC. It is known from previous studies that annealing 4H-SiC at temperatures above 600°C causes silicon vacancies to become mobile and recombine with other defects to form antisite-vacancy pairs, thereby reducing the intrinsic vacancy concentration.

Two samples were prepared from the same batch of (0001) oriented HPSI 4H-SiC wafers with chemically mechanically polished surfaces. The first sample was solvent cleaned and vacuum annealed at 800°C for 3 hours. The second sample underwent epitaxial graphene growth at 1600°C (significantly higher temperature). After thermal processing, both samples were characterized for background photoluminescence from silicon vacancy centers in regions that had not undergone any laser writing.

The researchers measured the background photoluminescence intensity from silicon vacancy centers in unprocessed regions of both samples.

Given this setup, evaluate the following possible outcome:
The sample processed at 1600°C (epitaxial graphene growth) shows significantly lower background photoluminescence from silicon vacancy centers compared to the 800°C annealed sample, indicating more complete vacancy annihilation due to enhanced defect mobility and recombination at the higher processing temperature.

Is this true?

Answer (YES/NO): NO